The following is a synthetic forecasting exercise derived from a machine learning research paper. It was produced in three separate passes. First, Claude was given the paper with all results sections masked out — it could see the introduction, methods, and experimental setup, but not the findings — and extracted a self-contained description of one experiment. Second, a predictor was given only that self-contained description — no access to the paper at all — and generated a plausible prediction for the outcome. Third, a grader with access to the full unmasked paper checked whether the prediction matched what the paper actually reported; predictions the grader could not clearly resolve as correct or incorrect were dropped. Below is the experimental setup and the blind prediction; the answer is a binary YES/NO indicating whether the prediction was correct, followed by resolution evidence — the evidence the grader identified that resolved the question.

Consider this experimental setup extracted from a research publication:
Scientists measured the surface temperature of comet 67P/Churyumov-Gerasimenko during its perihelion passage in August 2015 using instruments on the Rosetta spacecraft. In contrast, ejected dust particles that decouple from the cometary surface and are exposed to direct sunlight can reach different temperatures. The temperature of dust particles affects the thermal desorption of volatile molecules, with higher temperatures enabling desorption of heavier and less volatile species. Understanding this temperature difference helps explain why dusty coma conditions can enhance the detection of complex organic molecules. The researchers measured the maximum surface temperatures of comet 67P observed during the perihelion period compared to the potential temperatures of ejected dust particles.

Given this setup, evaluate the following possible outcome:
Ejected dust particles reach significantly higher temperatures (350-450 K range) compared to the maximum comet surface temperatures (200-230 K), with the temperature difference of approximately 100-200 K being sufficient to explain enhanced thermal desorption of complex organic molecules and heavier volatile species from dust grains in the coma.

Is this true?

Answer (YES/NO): NO